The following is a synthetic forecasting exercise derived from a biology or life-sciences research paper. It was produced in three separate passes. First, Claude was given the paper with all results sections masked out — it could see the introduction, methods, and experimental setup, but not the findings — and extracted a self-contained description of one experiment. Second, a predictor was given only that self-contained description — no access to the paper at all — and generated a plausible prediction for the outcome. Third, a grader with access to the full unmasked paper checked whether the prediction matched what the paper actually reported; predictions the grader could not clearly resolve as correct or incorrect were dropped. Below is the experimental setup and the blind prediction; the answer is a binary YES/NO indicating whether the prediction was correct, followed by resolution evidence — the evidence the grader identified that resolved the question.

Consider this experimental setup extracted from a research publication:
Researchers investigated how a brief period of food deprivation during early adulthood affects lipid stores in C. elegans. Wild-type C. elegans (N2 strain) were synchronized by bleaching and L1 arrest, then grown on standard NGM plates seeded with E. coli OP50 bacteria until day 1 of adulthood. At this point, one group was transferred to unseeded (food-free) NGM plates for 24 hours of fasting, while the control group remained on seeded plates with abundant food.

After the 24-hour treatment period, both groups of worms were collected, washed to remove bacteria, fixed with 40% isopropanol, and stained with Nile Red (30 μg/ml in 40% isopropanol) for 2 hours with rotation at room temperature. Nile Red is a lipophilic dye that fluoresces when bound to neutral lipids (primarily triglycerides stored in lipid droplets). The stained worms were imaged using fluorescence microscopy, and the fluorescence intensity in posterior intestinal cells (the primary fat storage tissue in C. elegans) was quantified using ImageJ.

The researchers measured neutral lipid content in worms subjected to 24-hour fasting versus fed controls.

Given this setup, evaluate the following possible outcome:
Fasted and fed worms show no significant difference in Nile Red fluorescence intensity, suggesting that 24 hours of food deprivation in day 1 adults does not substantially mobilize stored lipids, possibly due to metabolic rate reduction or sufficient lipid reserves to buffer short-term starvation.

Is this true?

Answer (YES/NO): NO